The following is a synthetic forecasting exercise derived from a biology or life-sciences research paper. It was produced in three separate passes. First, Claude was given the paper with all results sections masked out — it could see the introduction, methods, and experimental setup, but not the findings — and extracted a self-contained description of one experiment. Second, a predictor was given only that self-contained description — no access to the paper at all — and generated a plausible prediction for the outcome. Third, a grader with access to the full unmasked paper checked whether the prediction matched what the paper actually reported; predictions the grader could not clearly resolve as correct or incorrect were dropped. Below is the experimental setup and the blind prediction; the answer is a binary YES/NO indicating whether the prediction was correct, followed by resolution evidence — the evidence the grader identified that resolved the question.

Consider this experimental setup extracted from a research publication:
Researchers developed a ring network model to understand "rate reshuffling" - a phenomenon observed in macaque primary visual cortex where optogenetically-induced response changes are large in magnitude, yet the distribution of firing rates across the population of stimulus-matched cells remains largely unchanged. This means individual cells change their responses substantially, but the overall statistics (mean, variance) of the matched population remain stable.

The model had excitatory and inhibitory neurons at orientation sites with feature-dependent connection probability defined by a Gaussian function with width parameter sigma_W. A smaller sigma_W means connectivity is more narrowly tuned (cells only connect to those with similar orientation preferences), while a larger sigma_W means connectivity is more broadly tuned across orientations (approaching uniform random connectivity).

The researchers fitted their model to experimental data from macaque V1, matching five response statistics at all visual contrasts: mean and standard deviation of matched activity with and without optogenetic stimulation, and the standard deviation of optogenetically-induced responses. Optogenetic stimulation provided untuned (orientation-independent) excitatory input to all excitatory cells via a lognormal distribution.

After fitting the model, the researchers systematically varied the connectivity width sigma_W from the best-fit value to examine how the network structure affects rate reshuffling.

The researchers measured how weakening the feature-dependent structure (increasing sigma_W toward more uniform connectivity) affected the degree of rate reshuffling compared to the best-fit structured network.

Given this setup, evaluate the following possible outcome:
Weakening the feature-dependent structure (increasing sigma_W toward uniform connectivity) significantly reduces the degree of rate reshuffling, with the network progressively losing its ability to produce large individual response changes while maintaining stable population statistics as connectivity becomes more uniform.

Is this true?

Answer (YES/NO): YES